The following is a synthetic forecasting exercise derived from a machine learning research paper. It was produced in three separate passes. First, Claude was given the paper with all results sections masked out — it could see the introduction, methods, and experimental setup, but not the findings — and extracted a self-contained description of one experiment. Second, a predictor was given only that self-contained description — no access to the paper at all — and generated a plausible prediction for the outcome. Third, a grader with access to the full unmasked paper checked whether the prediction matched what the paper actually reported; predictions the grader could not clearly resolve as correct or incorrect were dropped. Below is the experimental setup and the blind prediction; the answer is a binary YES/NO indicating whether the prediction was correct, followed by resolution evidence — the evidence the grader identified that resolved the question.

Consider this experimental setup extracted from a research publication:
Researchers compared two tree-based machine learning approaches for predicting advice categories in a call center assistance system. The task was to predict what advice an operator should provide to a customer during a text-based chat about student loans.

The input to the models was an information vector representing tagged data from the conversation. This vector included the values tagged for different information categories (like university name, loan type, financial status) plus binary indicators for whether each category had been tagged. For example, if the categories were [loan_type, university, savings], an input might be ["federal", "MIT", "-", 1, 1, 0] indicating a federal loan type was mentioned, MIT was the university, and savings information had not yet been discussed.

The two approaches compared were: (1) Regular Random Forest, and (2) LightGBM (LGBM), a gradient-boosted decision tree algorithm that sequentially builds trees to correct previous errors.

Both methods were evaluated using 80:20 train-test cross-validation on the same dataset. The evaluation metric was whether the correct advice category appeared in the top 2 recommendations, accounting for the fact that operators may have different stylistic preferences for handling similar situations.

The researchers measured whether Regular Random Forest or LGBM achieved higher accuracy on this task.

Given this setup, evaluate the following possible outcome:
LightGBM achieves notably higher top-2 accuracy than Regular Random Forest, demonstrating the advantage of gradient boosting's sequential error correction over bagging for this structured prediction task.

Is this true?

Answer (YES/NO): NO